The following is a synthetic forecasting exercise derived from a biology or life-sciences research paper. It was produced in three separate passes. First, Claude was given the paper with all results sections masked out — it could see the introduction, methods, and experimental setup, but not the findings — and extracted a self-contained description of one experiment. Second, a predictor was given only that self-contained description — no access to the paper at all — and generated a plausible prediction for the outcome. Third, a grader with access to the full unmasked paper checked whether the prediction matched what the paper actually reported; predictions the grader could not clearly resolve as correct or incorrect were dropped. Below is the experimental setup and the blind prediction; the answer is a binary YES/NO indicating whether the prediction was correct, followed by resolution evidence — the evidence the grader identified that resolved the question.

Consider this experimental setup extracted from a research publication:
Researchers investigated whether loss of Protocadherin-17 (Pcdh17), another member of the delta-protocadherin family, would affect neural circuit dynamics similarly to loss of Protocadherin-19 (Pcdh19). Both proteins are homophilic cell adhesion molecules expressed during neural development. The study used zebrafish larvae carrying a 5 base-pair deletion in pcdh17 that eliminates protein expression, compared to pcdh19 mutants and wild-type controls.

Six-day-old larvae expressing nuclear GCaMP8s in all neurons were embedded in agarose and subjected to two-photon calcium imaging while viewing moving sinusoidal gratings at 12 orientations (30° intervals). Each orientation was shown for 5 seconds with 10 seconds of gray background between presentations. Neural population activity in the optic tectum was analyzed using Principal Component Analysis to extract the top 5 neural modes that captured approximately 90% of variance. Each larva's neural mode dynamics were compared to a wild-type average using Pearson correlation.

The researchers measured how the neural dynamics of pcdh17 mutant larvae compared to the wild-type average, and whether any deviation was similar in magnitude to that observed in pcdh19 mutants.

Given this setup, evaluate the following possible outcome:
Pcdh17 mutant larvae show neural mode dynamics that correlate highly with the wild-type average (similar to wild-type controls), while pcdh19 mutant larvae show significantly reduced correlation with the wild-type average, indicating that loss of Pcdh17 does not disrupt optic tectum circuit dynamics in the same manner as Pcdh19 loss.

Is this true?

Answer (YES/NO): NO